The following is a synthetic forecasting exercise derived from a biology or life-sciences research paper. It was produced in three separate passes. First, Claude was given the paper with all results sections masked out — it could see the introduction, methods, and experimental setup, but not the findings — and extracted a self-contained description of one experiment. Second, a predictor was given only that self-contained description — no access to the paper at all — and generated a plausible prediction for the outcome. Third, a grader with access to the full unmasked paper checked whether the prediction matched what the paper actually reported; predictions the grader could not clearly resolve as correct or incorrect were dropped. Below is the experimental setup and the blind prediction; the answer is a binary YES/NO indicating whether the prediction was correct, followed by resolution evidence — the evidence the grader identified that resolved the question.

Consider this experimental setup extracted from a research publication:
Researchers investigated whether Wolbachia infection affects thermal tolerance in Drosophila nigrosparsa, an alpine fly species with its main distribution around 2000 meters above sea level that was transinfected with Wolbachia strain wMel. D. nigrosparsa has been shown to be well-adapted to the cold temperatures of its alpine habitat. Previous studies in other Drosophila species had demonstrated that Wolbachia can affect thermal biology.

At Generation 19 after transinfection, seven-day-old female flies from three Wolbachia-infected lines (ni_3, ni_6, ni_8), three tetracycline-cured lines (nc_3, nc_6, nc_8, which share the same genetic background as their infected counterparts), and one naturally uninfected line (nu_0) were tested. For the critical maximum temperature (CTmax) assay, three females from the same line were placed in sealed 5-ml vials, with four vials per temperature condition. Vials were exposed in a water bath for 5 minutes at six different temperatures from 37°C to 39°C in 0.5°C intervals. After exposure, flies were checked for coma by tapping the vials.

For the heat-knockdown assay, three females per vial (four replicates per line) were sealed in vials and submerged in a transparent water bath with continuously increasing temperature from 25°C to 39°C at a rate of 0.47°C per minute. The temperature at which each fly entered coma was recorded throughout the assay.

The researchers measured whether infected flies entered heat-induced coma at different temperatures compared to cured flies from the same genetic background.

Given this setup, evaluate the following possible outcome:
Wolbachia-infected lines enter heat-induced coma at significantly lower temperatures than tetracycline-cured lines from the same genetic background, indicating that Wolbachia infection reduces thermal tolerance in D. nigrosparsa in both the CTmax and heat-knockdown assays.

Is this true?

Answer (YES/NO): NO